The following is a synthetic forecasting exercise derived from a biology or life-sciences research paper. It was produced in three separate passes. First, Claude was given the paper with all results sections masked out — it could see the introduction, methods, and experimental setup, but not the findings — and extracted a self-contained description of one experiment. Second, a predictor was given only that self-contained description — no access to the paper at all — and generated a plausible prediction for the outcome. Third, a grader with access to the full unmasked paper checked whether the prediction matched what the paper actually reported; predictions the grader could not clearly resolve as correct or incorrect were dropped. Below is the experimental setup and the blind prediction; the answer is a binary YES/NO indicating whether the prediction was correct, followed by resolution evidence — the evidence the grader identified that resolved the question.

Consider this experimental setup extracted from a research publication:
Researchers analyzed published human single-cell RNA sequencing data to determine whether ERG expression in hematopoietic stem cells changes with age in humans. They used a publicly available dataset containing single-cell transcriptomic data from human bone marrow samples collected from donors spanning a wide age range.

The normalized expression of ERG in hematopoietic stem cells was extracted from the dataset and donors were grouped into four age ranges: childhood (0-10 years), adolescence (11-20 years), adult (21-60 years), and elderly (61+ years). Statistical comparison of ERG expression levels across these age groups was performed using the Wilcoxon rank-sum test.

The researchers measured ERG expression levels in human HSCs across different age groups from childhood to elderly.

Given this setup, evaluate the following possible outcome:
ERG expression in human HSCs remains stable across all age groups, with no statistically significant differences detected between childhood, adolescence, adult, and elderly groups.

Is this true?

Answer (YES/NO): NO